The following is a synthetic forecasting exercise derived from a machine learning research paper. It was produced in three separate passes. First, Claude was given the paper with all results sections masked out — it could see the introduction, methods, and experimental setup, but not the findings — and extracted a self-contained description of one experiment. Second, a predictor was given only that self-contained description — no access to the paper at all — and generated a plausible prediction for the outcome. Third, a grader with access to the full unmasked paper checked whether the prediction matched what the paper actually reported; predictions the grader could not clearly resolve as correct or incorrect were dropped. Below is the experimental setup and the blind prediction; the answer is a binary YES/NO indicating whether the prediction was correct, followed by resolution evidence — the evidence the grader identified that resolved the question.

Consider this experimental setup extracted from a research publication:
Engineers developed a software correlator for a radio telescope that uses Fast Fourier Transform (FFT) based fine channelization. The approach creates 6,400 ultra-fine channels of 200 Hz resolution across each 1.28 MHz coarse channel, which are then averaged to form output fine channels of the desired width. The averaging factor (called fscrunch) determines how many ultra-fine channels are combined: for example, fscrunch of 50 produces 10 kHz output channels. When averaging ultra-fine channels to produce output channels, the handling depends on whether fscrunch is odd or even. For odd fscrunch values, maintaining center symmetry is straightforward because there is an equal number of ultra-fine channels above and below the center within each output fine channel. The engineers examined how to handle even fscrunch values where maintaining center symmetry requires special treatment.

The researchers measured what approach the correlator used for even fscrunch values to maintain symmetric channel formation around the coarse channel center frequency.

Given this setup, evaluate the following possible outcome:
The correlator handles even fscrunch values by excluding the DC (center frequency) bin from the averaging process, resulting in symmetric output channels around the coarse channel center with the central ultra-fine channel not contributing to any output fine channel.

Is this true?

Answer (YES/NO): NO